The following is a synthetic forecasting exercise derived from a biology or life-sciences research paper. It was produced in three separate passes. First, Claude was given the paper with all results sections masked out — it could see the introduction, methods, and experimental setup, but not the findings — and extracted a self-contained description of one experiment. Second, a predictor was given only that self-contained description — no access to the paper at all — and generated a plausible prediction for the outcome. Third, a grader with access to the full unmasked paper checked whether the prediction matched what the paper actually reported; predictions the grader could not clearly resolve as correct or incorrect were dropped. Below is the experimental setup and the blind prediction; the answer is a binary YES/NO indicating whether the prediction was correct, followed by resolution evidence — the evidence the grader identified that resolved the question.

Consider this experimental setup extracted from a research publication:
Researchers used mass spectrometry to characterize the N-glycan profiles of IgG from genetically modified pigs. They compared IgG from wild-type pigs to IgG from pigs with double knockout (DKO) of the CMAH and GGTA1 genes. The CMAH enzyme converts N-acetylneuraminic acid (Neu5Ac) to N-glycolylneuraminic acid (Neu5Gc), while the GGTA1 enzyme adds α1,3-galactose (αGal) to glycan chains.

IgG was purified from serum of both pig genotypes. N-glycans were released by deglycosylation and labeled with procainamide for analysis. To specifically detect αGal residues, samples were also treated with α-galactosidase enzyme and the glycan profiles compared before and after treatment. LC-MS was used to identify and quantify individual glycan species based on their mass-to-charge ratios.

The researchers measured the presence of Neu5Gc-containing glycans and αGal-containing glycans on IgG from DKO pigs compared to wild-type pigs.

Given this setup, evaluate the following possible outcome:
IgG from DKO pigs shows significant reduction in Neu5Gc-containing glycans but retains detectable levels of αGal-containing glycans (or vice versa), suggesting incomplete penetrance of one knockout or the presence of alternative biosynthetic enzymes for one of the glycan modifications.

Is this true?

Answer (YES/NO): NO